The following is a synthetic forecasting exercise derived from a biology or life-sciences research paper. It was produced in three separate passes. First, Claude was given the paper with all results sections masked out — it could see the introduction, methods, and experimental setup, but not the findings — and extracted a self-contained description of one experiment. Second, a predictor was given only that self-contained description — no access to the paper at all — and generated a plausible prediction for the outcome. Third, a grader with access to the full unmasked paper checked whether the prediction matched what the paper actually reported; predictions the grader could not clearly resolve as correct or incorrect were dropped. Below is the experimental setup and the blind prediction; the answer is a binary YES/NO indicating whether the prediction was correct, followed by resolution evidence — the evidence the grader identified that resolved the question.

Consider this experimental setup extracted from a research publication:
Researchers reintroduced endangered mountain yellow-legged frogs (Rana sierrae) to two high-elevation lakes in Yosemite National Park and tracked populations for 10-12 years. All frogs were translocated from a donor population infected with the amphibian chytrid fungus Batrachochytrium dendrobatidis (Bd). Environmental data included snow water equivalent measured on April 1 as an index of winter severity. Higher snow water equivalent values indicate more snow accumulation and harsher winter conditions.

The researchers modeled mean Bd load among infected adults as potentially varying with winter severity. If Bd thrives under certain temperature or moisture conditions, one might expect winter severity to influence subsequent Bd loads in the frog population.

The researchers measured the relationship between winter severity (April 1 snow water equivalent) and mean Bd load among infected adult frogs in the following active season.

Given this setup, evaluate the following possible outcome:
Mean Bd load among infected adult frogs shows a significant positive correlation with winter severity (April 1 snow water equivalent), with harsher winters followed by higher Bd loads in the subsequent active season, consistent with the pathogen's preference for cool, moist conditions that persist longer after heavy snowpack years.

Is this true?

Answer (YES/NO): NO